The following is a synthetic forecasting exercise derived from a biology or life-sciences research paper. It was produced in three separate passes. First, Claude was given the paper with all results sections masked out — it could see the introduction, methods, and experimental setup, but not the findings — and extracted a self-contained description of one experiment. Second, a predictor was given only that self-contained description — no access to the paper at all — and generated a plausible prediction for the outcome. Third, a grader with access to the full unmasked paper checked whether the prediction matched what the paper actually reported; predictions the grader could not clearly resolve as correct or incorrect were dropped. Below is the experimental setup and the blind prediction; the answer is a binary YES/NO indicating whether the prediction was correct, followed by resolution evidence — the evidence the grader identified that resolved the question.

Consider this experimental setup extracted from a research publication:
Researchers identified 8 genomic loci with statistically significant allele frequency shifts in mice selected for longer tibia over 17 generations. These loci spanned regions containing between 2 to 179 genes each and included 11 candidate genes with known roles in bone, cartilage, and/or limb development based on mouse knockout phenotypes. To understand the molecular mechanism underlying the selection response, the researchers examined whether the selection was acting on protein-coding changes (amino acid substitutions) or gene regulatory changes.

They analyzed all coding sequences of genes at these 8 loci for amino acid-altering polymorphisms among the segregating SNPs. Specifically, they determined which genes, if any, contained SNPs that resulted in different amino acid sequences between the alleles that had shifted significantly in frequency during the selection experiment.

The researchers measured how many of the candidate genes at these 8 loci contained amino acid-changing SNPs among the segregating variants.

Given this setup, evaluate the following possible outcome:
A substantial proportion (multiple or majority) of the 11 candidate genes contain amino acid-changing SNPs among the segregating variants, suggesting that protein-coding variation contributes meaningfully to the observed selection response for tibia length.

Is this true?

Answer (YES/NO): NO